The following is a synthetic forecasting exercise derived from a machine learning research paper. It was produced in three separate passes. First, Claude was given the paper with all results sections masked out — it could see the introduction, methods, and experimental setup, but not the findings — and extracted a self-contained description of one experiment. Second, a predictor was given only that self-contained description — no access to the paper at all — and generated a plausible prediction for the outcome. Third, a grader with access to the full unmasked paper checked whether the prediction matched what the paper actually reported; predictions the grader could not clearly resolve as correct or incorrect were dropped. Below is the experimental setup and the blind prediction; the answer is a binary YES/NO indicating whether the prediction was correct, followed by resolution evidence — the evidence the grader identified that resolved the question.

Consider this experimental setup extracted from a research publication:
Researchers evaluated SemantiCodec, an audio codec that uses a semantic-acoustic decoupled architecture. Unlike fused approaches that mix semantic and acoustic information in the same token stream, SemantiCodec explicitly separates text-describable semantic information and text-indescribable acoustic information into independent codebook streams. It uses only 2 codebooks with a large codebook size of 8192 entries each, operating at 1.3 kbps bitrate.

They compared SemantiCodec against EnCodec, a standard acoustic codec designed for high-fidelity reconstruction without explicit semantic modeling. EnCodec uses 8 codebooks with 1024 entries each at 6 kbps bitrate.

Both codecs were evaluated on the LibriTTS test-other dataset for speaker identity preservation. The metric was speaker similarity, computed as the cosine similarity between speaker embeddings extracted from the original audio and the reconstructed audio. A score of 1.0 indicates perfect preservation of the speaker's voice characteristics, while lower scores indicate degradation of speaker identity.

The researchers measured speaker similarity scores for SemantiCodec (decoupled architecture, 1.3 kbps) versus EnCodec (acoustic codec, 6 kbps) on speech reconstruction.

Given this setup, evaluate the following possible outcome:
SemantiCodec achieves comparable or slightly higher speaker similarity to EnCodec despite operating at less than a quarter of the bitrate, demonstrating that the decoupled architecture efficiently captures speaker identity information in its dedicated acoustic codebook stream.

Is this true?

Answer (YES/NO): NO